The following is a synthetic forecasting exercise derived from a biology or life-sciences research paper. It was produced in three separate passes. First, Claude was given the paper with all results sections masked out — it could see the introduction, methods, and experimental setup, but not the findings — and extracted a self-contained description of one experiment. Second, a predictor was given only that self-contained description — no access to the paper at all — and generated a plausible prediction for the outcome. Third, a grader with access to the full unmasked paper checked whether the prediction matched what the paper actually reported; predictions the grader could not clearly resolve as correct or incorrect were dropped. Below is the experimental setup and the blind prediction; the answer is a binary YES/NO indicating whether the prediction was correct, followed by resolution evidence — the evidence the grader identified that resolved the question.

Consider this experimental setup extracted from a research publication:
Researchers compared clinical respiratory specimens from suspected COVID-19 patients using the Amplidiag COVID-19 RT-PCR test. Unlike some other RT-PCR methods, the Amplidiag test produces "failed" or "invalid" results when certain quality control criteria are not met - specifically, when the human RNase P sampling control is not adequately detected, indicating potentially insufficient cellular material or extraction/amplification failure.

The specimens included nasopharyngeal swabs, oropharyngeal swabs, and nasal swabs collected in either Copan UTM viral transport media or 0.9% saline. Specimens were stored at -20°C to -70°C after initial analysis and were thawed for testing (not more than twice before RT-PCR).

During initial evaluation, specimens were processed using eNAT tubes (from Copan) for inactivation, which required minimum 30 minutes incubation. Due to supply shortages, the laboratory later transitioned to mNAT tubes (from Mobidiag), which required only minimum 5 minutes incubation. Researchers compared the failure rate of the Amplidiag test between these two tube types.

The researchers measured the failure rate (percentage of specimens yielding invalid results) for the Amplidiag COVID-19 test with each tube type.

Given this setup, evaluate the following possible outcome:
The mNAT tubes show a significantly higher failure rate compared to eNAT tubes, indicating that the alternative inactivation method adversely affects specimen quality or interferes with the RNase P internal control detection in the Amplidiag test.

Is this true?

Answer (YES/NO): YES